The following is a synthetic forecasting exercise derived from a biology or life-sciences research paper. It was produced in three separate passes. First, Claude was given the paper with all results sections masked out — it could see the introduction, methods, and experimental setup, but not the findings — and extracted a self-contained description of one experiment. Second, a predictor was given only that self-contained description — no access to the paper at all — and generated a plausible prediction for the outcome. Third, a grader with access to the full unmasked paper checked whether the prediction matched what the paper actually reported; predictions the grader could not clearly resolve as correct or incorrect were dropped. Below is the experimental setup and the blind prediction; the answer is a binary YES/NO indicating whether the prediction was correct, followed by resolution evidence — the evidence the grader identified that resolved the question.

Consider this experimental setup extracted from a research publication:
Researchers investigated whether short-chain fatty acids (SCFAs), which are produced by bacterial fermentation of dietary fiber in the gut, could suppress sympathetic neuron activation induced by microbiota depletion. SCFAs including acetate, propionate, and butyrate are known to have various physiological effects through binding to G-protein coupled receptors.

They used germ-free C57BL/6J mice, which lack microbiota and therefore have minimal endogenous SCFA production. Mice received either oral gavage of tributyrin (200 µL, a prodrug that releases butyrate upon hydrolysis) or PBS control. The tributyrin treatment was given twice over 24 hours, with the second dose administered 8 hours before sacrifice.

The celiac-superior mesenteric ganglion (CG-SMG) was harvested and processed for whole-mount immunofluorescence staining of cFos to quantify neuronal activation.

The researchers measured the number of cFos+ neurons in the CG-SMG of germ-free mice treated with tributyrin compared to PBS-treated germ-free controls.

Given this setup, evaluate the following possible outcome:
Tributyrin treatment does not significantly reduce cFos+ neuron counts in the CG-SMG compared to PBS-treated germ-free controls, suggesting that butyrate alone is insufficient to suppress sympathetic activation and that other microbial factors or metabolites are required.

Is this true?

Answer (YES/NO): NO